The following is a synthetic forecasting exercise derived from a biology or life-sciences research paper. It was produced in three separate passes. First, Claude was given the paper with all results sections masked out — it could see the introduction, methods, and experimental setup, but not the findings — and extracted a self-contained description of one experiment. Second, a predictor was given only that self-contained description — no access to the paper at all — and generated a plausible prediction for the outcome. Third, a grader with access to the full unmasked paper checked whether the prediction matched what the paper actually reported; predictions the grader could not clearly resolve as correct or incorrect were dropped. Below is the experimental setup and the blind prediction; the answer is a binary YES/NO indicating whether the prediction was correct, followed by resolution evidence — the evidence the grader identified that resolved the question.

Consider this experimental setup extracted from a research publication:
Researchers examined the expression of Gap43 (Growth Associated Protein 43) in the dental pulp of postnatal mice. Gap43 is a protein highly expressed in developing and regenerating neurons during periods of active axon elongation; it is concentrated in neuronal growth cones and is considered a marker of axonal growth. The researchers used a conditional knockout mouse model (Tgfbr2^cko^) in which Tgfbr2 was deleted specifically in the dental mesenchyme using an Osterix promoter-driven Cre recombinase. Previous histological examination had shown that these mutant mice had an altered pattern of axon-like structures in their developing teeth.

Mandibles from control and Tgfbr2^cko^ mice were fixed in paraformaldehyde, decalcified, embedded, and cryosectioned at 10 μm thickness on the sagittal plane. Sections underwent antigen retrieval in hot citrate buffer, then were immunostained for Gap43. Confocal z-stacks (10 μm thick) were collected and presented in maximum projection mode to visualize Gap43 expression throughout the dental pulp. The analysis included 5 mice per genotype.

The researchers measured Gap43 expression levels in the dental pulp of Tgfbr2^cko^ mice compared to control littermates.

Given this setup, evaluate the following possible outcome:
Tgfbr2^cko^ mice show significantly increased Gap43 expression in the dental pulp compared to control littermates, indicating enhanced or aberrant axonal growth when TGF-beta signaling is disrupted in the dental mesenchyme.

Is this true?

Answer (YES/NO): NO